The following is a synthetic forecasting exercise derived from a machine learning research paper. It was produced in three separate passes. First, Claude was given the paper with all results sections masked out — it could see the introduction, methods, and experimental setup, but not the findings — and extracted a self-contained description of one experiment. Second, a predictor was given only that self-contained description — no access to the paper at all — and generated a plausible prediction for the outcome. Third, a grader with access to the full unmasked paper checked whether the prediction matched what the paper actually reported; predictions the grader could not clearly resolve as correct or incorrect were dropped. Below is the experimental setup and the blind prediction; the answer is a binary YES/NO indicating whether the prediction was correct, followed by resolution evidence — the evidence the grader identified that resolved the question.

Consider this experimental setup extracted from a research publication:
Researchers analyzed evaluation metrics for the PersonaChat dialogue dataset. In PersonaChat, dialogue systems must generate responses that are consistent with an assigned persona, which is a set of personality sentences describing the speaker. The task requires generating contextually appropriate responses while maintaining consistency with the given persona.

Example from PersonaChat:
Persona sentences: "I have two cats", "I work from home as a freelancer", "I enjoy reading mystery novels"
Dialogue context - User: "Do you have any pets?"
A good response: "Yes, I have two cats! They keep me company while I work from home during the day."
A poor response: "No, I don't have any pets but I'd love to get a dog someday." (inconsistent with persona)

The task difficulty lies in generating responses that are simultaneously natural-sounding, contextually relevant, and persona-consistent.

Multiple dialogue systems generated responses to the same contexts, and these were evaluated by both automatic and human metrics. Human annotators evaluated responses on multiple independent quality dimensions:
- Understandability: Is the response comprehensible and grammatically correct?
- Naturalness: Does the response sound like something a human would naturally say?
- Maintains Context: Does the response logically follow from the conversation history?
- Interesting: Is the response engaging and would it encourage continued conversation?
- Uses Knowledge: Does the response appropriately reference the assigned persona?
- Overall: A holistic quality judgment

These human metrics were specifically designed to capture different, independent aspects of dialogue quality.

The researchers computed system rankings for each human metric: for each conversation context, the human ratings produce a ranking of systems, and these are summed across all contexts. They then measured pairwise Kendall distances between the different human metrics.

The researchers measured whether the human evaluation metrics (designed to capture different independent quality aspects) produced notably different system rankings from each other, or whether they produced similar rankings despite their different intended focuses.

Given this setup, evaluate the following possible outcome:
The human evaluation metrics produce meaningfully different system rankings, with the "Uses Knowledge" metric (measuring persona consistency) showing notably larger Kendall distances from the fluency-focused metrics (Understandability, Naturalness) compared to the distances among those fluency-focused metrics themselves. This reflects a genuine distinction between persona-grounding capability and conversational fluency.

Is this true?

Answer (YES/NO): NO